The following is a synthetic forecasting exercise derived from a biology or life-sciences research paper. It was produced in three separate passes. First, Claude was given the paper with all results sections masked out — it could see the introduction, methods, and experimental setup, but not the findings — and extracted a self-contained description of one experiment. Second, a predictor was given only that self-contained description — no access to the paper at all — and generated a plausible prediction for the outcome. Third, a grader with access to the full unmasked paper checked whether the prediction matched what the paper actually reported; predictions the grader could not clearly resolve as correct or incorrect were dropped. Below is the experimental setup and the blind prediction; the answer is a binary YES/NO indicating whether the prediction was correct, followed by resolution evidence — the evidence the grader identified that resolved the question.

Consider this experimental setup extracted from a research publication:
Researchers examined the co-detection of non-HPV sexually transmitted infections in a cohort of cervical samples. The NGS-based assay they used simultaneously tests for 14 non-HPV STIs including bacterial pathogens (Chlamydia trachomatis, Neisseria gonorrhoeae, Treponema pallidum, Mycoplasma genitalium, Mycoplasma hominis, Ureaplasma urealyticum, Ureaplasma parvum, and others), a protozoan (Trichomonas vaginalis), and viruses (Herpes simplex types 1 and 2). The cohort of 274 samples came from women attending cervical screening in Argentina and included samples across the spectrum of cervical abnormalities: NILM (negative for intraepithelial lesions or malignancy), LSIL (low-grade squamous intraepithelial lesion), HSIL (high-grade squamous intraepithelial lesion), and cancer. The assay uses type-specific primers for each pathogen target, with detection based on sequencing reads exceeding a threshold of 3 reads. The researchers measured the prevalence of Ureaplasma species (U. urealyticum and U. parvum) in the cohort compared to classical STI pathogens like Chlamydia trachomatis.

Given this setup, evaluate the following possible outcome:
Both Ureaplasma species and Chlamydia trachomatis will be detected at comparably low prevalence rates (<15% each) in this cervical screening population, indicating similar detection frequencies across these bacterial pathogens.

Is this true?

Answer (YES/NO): NO